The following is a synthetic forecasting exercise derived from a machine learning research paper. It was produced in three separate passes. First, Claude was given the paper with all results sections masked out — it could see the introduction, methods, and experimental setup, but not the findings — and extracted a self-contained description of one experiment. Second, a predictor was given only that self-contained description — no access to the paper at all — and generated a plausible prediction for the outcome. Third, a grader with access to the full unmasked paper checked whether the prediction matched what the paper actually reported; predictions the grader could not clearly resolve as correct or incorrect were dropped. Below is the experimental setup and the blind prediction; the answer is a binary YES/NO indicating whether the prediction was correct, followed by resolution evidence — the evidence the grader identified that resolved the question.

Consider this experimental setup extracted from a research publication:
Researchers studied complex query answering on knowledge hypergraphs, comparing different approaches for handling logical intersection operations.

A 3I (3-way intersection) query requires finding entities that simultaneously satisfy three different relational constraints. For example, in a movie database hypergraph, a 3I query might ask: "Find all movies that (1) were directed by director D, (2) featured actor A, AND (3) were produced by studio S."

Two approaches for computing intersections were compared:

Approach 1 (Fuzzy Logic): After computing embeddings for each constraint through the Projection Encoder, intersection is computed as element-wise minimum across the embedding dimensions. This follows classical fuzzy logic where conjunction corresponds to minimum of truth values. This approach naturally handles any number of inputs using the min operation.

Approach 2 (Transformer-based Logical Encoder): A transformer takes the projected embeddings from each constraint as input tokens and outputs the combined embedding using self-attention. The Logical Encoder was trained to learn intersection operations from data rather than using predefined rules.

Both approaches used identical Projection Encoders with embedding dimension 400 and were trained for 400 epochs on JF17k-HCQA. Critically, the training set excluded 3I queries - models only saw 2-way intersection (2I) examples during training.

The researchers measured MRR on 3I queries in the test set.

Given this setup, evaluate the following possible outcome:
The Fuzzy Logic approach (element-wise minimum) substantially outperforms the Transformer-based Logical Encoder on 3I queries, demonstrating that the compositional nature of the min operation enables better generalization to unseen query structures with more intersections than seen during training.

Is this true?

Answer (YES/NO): YES